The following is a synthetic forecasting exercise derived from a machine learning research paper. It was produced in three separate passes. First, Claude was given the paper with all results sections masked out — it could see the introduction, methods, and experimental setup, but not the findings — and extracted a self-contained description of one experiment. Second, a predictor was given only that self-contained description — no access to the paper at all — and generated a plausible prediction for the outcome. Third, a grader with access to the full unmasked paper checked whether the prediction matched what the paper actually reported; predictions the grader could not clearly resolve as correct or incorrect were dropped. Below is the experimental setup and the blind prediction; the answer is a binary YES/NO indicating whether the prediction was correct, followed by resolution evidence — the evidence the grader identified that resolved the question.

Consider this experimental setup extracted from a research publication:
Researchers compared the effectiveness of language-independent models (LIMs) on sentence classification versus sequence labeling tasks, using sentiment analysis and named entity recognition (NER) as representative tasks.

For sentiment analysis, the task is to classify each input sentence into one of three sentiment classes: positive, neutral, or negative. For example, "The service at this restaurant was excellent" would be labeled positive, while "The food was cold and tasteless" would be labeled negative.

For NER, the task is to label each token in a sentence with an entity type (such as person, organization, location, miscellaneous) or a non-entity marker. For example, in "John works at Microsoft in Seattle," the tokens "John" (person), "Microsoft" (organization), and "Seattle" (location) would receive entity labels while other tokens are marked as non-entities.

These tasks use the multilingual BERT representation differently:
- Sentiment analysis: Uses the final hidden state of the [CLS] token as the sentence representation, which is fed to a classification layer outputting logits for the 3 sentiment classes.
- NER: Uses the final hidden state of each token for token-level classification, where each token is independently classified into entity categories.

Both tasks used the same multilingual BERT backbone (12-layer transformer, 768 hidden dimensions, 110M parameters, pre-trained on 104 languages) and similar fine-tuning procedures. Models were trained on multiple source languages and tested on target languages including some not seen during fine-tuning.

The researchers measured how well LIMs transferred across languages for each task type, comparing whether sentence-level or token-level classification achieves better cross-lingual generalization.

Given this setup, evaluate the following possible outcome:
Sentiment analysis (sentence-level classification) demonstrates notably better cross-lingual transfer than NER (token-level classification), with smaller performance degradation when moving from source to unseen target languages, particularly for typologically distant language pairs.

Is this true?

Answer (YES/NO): NO